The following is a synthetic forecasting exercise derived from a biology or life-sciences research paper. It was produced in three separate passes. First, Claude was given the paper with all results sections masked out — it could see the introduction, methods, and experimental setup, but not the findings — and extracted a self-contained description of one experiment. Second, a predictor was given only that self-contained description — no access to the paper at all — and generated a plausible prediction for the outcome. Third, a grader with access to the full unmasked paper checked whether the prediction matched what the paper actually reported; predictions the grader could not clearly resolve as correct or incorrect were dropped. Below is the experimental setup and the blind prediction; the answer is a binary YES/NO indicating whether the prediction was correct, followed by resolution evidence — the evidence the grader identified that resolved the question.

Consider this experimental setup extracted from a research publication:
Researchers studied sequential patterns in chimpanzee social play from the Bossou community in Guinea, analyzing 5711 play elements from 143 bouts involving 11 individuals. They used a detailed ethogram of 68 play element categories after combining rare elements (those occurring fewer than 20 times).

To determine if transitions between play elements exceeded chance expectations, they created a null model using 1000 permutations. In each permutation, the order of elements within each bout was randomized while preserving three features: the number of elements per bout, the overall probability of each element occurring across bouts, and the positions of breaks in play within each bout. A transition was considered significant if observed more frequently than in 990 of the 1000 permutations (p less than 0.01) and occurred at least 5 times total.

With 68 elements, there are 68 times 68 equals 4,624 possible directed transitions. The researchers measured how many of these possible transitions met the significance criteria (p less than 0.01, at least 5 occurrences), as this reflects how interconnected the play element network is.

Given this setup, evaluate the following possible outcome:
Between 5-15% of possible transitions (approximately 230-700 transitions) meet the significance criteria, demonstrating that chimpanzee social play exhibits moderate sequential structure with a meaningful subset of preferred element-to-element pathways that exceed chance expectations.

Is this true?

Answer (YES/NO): NO